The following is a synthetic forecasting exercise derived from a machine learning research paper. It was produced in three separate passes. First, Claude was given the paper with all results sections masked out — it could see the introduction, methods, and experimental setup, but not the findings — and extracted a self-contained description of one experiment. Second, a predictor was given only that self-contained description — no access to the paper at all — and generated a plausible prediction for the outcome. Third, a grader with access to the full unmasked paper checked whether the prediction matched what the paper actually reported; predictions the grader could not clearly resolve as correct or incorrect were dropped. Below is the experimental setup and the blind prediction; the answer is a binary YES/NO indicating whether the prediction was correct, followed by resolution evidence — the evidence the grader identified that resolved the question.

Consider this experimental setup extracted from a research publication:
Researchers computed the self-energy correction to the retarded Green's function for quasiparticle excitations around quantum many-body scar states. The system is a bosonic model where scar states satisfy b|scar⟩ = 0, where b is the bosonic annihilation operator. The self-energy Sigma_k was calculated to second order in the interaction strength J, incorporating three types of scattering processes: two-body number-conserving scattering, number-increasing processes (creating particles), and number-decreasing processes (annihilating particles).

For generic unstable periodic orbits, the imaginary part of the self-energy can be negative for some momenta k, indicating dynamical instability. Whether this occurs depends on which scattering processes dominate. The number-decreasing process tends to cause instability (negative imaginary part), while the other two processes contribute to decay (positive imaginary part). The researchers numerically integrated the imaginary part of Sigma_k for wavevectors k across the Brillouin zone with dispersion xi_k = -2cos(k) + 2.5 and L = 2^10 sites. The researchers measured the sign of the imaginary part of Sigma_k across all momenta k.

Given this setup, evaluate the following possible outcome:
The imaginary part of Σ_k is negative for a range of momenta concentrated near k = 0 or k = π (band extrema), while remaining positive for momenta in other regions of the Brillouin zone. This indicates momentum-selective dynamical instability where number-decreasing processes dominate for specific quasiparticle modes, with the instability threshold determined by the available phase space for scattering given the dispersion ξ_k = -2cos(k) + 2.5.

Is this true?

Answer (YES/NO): NO